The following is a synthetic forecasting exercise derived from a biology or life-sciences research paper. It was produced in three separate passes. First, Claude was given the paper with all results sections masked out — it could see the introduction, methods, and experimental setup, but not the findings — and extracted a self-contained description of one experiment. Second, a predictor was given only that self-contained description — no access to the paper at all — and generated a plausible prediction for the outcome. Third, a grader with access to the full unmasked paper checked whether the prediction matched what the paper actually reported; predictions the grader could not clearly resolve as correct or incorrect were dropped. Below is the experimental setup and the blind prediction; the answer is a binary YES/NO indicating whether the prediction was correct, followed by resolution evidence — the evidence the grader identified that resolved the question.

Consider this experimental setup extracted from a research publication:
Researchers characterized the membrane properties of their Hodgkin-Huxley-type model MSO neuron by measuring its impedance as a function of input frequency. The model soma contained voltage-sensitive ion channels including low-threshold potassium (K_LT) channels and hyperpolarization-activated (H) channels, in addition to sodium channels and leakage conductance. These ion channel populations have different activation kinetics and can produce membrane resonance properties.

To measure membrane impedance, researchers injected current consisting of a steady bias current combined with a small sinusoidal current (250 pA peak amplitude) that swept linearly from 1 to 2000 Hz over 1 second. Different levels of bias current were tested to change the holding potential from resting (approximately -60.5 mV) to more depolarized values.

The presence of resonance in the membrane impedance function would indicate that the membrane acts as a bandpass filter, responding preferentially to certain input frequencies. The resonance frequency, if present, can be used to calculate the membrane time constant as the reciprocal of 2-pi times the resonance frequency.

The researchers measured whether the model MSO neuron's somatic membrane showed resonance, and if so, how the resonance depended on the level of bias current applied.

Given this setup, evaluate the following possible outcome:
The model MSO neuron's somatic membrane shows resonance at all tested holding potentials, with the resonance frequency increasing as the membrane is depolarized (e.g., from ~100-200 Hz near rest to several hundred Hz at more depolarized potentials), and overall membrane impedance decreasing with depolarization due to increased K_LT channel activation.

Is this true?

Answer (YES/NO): NO